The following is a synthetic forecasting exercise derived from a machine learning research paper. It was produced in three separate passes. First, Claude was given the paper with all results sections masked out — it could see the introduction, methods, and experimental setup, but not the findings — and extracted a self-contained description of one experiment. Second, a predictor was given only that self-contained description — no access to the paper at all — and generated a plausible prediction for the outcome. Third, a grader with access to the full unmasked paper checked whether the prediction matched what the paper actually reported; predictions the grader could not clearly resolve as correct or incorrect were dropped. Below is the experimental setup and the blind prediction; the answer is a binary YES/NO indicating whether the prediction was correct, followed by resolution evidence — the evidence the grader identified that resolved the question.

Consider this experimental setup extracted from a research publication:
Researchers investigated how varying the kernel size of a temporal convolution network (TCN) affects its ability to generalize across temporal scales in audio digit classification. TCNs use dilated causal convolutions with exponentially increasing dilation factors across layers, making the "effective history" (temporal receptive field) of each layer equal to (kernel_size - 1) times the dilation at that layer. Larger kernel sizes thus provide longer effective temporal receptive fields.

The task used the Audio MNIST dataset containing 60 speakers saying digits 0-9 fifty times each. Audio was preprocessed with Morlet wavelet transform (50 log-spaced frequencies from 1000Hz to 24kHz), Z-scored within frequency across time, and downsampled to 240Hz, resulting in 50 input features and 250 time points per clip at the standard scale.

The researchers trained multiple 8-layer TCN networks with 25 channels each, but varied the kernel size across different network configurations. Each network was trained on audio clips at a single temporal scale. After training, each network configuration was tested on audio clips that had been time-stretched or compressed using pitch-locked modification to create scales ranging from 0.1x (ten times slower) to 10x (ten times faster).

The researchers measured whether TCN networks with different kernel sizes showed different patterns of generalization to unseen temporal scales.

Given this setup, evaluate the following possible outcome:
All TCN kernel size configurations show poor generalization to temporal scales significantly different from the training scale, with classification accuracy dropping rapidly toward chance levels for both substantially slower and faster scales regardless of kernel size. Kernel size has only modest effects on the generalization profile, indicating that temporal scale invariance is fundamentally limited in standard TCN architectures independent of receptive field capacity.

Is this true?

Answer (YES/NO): YES